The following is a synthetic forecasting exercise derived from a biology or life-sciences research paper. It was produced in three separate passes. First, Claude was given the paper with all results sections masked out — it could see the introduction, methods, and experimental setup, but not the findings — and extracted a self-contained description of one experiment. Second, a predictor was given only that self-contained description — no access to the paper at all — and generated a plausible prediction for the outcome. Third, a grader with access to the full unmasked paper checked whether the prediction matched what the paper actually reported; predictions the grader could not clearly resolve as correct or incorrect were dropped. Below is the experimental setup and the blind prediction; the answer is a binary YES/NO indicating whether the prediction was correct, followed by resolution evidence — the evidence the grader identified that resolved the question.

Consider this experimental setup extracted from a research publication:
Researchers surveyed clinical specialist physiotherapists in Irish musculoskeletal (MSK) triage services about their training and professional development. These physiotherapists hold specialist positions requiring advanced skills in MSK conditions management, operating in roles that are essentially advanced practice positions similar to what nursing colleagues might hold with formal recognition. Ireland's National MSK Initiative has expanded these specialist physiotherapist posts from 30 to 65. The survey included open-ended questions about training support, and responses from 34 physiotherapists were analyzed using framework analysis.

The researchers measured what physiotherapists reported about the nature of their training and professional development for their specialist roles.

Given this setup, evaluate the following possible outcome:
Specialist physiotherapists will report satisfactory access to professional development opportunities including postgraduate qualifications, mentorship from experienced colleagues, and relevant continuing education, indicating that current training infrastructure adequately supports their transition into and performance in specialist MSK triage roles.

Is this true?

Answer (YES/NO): NO